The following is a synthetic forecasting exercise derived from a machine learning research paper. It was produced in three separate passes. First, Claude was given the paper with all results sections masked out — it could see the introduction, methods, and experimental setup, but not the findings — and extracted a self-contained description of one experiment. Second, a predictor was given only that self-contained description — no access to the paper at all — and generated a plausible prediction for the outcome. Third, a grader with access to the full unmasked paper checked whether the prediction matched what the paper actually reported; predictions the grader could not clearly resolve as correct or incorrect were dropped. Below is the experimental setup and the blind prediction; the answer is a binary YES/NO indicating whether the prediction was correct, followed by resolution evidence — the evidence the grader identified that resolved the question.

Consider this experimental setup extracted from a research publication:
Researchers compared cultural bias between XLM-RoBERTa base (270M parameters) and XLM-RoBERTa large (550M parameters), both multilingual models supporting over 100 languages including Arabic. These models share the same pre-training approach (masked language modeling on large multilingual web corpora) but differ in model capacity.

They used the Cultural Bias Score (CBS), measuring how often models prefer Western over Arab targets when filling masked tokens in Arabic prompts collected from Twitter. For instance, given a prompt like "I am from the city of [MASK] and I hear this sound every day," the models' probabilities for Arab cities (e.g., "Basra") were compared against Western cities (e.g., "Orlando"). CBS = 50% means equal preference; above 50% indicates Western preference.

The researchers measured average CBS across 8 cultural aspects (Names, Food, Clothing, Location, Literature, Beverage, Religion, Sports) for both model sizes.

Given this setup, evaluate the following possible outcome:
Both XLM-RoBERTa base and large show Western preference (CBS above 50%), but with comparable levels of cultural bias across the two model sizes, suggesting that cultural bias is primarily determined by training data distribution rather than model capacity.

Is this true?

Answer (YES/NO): NO